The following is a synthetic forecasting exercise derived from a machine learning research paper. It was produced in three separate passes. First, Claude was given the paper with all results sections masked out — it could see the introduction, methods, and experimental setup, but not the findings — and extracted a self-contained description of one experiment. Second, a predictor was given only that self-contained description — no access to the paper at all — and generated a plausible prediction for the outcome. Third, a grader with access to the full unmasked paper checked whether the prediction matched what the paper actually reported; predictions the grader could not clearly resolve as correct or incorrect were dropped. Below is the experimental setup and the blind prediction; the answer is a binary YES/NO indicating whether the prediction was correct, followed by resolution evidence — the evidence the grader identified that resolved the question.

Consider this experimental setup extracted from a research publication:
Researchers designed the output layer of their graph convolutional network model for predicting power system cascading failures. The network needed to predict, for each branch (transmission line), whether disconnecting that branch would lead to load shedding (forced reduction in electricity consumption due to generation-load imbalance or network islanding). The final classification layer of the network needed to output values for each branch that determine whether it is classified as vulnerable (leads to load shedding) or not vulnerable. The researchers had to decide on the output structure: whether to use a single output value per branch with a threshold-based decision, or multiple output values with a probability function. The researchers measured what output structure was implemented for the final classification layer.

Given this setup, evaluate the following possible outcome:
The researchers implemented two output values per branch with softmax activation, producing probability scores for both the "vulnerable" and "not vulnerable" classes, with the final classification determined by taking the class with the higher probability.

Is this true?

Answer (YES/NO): YES